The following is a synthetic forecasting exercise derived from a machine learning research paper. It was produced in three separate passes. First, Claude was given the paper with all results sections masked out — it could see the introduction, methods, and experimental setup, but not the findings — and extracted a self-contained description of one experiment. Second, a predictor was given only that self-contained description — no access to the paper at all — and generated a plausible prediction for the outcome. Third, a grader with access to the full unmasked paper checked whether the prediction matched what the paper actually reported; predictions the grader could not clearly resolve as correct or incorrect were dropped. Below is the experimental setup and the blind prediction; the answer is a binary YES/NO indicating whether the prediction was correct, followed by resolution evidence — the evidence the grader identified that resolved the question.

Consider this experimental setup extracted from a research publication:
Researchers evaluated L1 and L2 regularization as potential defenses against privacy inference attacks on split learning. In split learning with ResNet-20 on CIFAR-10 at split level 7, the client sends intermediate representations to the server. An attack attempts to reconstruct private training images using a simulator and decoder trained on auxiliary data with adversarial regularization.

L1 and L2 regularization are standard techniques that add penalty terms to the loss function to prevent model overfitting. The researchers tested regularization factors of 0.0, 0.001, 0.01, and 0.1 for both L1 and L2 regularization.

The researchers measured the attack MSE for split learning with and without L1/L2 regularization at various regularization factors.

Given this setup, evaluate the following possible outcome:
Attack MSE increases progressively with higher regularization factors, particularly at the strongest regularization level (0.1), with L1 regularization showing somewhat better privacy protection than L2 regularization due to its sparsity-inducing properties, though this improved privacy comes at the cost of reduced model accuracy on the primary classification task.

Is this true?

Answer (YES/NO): NO